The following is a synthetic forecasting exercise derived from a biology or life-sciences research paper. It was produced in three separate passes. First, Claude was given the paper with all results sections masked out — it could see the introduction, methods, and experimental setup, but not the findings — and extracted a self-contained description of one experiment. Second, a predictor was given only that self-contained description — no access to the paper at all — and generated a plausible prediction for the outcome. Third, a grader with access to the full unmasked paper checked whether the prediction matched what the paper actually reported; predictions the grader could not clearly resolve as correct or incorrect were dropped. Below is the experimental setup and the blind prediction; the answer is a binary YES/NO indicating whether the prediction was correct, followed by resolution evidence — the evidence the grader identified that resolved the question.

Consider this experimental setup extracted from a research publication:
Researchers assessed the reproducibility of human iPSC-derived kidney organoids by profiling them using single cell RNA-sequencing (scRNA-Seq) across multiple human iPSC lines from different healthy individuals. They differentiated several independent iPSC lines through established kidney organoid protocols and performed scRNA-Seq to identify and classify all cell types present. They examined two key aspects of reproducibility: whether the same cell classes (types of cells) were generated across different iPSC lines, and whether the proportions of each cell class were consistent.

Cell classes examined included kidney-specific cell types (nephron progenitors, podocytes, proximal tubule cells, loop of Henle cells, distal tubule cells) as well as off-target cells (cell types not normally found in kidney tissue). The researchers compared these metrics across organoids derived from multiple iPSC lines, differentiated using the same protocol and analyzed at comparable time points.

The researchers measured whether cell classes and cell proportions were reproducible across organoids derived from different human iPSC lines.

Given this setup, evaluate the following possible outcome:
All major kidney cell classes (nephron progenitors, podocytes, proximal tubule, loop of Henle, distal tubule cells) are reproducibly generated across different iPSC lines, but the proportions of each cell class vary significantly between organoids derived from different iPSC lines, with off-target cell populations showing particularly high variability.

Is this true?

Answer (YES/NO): YES